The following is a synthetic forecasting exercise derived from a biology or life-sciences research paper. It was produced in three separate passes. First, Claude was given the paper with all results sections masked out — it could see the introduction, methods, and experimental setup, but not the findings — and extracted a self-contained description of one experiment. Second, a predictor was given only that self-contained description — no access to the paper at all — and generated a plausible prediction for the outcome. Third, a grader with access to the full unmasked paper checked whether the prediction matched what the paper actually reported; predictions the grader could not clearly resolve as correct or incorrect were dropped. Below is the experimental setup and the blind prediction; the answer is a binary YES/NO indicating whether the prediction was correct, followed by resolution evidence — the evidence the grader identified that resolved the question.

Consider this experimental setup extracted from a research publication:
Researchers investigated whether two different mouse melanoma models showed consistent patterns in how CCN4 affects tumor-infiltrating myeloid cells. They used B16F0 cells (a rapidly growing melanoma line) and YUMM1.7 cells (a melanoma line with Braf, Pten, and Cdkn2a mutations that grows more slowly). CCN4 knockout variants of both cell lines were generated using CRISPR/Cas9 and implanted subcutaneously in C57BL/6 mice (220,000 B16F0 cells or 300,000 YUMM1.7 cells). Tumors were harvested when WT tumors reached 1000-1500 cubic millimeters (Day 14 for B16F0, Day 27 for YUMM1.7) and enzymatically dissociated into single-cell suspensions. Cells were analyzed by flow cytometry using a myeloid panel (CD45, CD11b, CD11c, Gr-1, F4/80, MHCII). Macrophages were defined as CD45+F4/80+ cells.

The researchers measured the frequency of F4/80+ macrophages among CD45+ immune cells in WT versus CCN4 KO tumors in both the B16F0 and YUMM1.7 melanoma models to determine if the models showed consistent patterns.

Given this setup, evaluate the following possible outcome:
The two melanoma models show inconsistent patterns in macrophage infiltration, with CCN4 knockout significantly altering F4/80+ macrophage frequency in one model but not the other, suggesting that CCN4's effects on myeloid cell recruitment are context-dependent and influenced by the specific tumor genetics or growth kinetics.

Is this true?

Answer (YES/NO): NO